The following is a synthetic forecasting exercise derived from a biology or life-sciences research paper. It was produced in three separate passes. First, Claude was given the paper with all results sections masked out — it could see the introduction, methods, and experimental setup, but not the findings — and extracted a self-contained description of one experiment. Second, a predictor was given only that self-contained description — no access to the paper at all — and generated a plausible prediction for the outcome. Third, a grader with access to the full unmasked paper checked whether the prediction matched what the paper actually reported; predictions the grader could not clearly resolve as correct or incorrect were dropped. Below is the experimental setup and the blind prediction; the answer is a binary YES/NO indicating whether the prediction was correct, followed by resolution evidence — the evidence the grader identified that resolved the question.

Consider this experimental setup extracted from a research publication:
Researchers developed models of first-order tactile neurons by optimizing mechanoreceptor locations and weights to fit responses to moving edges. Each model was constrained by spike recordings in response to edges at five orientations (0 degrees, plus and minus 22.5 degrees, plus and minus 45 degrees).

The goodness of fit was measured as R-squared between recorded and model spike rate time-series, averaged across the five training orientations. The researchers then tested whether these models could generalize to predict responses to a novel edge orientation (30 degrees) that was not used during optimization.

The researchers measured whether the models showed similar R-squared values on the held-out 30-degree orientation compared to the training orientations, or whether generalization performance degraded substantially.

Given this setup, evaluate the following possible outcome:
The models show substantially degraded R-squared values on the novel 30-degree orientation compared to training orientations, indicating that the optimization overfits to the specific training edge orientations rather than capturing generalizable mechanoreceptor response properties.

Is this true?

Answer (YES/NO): NO